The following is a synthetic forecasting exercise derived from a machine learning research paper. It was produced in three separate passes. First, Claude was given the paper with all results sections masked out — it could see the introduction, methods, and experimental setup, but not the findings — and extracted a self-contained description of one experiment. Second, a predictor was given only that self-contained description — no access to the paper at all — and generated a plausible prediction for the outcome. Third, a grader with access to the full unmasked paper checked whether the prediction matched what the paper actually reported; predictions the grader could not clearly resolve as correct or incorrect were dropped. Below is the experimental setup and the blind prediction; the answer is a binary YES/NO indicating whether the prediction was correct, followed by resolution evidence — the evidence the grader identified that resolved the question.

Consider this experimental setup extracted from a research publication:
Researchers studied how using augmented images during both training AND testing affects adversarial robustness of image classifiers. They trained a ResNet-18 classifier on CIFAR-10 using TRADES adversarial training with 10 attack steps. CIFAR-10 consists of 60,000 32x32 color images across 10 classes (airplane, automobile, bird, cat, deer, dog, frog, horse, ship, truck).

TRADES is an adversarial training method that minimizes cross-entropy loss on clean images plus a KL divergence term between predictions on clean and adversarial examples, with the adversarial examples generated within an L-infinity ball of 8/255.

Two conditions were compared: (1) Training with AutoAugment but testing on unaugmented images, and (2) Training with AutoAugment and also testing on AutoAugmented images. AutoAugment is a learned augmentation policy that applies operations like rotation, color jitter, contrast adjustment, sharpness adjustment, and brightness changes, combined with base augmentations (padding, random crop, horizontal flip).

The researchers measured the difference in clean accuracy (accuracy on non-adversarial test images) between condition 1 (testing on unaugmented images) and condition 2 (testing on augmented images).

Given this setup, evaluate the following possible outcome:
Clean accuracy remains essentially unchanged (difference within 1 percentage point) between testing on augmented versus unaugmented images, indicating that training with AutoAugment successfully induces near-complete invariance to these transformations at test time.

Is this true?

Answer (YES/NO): NO